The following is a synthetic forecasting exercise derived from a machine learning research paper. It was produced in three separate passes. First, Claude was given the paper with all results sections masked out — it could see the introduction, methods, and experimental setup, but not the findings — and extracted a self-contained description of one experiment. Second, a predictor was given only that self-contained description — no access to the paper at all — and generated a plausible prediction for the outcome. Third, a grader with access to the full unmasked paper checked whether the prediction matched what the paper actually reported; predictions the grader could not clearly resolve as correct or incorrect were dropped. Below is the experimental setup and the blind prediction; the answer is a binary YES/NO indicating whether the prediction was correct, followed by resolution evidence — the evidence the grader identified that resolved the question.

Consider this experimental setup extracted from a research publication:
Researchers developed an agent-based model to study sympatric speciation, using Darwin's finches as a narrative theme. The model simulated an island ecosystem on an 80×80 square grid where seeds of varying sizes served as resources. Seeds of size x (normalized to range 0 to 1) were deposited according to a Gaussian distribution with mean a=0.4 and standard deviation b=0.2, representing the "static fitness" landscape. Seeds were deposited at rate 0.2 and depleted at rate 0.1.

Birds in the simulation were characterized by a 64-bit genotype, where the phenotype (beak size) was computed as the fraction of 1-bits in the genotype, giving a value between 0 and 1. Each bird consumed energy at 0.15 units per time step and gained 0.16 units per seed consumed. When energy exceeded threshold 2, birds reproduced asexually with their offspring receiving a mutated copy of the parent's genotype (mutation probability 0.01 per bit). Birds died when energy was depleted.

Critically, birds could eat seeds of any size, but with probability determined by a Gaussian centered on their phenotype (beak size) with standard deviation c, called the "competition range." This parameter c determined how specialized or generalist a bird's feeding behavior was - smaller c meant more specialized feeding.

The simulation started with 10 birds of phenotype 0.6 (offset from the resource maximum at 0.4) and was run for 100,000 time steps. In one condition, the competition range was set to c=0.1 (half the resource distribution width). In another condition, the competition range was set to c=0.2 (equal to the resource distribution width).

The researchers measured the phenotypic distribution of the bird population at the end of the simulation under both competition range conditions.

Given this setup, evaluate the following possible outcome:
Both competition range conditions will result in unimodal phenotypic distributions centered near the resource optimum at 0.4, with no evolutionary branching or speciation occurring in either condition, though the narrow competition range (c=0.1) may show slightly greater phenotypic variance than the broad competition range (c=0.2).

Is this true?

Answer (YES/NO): NO